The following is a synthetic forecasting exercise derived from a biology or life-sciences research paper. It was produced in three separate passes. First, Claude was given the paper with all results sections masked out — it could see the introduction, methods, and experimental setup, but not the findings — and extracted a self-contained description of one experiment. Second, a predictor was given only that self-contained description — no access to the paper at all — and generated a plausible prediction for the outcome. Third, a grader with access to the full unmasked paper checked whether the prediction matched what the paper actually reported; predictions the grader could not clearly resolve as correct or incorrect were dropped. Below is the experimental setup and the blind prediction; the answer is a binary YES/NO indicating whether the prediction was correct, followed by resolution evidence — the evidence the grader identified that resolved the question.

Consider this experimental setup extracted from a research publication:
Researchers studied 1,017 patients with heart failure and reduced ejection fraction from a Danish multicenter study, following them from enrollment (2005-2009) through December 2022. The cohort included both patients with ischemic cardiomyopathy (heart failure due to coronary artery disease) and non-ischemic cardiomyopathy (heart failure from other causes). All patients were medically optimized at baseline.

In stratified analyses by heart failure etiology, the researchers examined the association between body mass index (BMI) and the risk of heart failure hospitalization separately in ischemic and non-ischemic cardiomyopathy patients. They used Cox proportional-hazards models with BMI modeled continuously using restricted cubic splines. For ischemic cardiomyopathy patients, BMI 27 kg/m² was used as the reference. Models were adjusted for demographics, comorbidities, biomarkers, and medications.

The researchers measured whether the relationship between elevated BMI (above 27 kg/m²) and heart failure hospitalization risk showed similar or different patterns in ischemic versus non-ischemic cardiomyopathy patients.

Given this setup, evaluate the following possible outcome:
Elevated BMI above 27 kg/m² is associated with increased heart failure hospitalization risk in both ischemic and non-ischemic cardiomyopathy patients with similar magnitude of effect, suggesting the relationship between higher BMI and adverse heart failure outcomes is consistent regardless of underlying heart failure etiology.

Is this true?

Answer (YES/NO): NO